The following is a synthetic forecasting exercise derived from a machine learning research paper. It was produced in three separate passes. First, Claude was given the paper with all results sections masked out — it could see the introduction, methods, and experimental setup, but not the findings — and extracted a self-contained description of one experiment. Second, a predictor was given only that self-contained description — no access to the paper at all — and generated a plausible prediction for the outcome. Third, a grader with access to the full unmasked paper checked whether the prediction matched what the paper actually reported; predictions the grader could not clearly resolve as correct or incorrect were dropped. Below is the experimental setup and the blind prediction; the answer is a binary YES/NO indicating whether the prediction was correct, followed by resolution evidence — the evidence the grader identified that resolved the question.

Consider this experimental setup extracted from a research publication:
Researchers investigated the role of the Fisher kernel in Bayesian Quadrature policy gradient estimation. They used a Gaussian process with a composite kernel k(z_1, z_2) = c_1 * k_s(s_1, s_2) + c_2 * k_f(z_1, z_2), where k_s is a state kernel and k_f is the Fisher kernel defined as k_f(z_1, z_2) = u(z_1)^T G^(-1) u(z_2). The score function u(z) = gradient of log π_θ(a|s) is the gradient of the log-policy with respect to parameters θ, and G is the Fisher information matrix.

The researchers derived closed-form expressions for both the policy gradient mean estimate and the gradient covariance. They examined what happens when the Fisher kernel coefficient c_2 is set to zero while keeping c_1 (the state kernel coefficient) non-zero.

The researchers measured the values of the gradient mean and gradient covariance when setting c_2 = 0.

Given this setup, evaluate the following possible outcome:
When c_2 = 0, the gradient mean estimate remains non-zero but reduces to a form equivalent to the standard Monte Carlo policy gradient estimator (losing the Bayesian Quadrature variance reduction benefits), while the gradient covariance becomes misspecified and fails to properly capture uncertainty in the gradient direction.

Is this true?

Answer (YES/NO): NO